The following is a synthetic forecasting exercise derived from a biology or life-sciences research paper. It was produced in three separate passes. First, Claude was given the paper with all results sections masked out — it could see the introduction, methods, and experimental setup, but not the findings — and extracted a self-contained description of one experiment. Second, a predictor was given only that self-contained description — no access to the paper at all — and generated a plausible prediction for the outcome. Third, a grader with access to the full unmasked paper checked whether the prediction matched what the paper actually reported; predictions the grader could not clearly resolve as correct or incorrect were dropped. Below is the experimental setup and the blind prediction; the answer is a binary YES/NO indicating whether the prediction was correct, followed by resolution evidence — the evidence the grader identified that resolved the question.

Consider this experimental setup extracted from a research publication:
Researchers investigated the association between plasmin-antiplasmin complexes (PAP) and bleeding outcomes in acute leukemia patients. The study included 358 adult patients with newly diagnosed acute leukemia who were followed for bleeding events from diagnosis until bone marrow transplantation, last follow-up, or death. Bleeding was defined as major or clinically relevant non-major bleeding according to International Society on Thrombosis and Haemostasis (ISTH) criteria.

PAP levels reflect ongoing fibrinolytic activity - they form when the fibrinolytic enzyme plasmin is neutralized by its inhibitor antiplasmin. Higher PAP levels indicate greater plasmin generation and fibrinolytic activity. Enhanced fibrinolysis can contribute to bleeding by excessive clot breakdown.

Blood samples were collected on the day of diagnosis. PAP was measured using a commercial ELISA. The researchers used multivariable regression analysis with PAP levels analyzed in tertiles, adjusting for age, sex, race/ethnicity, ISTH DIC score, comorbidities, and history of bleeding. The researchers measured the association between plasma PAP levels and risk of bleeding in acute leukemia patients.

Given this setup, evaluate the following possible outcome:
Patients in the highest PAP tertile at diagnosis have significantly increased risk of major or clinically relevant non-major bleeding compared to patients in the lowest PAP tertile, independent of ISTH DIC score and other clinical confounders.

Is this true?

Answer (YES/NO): NO